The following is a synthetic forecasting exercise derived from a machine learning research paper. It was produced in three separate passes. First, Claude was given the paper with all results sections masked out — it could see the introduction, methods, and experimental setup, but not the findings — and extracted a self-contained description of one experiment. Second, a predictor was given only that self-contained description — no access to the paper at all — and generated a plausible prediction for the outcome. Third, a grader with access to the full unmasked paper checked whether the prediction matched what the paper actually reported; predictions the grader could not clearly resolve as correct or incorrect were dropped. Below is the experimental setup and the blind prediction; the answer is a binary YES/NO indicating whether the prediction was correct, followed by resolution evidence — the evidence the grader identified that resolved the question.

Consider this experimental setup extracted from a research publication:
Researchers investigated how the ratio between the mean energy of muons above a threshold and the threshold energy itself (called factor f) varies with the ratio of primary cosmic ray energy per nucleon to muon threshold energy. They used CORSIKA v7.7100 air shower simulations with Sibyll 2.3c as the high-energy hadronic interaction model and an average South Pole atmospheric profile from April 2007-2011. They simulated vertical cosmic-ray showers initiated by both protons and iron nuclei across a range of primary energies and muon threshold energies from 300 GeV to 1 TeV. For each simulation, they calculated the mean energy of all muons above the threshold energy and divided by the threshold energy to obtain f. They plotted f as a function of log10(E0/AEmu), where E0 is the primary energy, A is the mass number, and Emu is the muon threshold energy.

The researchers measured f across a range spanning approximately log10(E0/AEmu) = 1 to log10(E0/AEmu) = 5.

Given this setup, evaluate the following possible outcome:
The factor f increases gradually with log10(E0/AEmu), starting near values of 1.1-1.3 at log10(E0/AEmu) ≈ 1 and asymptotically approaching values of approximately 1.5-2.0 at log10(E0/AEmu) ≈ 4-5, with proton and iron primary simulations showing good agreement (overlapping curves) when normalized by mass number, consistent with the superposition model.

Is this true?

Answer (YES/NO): NO